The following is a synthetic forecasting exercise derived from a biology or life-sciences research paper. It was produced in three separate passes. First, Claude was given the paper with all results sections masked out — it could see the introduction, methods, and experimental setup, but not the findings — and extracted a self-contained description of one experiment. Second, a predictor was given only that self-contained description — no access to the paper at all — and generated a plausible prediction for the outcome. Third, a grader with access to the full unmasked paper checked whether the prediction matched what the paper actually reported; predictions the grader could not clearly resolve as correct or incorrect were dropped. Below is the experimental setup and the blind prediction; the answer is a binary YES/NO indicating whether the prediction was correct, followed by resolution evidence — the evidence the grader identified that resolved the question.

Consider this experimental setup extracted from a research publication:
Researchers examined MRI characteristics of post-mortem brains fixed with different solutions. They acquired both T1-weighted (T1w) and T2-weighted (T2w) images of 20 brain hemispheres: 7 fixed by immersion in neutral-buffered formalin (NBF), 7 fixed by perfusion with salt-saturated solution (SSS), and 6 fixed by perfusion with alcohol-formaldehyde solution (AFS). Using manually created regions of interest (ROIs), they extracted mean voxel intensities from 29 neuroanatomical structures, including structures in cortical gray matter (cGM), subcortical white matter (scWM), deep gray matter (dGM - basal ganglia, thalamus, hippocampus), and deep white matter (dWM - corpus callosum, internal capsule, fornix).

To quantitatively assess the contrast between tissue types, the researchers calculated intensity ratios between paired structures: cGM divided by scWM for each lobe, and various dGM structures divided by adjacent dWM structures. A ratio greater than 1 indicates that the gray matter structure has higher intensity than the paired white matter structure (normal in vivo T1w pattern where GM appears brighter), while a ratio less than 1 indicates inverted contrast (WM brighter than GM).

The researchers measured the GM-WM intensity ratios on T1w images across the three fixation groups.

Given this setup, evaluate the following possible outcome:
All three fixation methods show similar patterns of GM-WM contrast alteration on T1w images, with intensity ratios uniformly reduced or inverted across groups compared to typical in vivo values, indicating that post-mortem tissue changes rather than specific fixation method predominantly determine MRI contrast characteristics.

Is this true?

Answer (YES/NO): NO